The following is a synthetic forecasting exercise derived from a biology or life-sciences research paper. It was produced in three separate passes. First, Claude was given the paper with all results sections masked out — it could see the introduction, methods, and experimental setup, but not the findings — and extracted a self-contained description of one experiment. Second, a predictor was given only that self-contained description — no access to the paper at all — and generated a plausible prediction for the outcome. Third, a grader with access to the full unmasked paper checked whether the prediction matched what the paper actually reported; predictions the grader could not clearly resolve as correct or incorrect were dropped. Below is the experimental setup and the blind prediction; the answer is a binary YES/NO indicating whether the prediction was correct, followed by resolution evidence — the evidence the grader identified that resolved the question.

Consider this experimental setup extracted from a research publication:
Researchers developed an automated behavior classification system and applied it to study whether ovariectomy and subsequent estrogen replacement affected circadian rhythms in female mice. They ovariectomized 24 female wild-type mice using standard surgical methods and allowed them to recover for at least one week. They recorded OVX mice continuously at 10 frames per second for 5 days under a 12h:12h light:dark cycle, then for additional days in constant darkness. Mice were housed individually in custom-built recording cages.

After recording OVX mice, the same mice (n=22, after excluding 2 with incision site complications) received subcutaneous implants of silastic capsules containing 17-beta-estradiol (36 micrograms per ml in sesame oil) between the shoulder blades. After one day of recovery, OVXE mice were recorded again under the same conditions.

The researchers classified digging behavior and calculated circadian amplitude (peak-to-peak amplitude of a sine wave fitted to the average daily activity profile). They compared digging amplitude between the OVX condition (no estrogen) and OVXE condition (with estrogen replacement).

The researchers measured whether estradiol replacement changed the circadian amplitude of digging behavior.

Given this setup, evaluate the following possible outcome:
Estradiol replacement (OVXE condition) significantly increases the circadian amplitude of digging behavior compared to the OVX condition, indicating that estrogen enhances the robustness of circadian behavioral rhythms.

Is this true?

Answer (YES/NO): NO